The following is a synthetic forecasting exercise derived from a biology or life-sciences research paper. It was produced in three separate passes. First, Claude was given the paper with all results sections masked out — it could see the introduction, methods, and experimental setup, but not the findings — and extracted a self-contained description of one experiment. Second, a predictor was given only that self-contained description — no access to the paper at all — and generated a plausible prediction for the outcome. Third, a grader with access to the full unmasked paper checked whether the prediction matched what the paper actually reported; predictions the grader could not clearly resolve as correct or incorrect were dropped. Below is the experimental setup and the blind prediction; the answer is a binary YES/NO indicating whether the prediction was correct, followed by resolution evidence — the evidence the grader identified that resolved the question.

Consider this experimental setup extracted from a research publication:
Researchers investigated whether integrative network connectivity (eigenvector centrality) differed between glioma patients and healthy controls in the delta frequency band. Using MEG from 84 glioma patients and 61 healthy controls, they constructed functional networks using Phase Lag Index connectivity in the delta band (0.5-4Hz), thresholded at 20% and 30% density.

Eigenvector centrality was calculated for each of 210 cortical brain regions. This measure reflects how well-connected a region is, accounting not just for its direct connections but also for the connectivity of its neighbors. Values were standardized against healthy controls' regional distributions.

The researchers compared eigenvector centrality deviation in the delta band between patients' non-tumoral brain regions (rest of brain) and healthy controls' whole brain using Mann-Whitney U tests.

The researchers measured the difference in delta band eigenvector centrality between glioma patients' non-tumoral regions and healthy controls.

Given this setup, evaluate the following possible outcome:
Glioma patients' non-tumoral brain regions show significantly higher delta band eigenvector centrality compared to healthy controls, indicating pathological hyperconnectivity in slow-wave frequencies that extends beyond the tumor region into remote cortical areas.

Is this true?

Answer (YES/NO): NO